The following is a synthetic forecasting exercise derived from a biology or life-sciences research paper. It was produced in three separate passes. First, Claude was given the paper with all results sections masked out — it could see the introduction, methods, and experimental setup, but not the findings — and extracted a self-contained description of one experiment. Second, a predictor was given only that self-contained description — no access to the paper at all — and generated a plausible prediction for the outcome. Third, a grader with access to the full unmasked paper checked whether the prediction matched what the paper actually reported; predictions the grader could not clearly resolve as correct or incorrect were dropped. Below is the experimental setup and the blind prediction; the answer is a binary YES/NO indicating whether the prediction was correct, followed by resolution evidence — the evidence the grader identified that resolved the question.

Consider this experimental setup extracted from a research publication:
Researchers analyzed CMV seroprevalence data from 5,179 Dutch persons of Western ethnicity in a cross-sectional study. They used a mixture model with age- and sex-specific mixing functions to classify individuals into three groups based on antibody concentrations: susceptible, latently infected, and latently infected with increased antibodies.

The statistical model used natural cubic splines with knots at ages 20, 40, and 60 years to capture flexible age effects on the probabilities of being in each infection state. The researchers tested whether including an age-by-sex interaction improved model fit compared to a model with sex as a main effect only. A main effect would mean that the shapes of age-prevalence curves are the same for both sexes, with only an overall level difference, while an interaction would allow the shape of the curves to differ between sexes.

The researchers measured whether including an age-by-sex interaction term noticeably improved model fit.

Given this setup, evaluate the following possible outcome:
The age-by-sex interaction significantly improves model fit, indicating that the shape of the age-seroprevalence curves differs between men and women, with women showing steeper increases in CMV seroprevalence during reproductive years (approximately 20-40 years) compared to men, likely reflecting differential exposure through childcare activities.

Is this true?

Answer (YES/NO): NO